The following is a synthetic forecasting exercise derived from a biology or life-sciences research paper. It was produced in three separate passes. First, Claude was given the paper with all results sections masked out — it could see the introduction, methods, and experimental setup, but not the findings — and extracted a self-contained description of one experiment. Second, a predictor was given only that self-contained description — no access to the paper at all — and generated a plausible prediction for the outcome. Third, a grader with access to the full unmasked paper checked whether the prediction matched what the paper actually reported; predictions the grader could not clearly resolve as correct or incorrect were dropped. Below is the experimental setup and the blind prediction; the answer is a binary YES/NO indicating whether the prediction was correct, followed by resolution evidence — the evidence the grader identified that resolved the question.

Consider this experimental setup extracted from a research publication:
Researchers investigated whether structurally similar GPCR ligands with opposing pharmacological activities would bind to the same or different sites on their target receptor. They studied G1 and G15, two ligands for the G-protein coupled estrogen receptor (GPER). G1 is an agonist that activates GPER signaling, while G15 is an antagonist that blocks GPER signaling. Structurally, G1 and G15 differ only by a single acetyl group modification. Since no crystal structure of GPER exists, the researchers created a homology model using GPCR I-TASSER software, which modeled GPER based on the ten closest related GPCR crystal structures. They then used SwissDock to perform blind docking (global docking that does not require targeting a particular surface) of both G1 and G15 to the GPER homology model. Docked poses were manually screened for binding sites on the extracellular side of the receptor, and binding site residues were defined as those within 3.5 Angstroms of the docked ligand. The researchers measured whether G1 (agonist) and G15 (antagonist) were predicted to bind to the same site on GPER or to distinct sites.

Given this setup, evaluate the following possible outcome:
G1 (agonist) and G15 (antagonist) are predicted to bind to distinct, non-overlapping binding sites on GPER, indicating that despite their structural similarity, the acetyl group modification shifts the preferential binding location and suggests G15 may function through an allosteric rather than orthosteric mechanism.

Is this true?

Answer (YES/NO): NO